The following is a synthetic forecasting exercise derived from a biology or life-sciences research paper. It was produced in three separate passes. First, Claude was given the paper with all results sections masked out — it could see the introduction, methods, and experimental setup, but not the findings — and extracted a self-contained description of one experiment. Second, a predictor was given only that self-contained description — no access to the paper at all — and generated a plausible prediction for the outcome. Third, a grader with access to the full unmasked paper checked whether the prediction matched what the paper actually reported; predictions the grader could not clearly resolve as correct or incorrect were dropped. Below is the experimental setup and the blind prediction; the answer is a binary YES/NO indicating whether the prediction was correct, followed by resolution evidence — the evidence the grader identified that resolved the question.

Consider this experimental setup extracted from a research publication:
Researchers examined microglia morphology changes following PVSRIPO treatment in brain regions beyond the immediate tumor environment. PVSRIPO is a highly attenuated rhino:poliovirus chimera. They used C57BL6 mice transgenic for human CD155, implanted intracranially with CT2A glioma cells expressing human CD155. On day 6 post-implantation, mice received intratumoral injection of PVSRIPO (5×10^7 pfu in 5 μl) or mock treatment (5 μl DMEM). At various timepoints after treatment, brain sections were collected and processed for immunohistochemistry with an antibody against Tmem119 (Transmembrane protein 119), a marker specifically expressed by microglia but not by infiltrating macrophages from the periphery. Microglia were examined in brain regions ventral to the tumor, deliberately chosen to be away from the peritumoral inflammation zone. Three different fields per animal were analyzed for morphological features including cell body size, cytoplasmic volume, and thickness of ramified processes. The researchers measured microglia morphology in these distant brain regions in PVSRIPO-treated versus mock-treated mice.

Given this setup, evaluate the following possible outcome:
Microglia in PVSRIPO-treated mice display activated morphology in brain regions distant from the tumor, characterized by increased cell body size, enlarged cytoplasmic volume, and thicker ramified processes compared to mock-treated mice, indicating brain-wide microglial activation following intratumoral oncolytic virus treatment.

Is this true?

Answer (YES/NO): YES